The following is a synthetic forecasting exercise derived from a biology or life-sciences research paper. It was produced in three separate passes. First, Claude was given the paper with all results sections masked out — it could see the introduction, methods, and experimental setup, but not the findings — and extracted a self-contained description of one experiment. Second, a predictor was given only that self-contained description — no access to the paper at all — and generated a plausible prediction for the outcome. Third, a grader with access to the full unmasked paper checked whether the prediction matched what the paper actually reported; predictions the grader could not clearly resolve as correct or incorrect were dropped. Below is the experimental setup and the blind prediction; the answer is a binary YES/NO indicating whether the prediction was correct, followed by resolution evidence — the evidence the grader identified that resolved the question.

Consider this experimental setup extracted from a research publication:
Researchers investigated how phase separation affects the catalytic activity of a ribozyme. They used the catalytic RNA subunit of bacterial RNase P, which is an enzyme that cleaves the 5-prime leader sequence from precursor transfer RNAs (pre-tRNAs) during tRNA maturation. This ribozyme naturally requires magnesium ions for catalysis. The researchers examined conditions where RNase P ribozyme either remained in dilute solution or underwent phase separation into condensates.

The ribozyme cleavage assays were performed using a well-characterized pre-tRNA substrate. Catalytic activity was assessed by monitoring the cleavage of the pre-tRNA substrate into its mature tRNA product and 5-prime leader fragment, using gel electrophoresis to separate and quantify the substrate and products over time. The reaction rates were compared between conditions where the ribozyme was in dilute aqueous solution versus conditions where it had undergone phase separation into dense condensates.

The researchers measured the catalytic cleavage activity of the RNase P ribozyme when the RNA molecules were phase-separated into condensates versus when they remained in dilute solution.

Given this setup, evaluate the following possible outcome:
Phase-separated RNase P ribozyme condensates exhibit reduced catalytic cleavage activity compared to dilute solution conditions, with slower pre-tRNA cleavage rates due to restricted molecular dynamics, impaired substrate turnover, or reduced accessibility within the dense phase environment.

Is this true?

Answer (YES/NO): YES